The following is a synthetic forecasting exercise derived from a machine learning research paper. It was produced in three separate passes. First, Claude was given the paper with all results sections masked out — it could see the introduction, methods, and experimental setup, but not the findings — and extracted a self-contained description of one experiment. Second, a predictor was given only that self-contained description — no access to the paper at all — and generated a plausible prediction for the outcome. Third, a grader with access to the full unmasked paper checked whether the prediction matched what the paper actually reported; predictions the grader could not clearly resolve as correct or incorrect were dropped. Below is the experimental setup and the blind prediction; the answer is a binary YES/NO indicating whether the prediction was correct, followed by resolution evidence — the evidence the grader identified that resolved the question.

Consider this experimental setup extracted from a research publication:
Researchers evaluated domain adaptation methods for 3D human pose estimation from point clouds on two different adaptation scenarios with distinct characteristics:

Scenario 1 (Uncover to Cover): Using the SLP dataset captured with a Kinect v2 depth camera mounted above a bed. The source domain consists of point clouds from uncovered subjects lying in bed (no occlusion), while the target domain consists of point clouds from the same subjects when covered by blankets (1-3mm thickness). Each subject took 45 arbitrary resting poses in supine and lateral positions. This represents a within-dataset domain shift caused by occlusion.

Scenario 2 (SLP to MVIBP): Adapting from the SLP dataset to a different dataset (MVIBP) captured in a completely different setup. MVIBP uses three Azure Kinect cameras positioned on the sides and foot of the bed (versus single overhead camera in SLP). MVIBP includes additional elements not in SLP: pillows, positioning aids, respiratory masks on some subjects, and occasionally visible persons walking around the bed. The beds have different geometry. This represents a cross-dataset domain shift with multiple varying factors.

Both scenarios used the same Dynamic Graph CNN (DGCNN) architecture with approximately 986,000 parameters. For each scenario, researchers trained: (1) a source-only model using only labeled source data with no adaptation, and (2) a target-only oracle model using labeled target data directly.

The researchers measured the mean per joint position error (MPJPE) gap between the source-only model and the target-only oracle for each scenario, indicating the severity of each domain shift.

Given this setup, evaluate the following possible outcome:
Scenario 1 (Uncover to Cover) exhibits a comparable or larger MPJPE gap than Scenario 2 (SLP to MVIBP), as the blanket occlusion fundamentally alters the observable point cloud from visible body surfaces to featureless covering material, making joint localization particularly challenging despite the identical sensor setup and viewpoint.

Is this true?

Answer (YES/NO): NO